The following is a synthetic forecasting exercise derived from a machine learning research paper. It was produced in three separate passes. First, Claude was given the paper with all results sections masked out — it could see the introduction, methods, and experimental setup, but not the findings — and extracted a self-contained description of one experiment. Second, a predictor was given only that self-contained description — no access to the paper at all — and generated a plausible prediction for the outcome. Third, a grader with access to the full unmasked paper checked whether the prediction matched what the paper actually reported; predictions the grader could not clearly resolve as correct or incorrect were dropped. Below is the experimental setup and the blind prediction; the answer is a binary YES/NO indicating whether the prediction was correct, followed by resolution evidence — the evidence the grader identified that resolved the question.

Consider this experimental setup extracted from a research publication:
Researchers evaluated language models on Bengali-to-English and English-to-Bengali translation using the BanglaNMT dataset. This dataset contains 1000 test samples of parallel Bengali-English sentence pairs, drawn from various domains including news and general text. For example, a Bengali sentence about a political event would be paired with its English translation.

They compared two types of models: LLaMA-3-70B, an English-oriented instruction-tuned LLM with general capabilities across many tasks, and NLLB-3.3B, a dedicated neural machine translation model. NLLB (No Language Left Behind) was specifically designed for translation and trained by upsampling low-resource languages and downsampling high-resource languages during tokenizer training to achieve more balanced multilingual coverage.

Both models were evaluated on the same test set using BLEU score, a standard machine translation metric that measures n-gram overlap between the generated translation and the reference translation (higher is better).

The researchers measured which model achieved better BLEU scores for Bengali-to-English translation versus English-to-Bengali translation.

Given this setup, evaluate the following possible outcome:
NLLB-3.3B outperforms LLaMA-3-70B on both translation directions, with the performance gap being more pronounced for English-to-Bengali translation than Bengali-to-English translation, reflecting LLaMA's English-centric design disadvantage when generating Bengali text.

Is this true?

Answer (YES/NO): NO